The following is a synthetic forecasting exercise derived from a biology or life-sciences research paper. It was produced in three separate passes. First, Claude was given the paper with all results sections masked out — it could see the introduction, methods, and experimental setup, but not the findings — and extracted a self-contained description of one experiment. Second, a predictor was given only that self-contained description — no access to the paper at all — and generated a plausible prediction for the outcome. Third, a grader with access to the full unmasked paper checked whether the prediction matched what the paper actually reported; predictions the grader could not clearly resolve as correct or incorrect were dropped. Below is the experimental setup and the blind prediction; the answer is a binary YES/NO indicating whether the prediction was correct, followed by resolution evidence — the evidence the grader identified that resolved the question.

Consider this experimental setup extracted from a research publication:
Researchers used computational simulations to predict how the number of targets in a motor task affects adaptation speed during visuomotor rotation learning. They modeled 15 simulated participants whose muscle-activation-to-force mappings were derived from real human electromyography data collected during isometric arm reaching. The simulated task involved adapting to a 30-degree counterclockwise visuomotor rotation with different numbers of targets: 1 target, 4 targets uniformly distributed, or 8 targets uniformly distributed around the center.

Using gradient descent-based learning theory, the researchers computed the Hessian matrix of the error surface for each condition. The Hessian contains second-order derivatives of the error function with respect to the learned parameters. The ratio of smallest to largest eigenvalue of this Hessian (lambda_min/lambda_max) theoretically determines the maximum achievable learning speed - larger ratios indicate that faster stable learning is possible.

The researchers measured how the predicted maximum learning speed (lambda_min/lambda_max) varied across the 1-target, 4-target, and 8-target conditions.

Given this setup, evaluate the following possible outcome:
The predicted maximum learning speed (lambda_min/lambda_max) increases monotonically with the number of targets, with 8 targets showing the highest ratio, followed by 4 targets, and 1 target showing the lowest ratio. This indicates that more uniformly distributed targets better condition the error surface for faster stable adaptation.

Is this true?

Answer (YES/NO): NO